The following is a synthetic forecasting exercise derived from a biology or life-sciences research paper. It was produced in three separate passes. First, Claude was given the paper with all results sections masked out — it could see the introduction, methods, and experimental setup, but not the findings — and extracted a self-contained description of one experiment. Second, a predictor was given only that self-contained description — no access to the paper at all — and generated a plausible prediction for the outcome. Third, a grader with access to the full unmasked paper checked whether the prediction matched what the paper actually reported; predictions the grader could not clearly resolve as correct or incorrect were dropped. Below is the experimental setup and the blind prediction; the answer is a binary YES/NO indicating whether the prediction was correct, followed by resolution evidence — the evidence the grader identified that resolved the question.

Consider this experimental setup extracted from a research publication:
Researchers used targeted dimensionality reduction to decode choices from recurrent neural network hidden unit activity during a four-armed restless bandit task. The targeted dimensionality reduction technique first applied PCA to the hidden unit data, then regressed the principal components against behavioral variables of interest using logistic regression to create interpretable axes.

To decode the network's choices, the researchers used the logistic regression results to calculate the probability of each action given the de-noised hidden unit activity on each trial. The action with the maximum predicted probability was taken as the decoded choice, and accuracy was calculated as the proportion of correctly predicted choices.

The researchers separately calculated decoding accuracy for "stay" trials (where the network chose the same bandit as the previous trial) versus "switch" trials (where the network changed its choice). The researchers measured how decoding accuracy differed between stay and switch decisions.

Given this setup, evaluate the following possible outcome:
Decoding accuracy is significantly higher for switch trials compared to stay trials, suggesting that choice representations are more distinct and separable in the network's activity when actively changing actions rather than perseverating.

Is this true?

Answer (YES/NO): NO